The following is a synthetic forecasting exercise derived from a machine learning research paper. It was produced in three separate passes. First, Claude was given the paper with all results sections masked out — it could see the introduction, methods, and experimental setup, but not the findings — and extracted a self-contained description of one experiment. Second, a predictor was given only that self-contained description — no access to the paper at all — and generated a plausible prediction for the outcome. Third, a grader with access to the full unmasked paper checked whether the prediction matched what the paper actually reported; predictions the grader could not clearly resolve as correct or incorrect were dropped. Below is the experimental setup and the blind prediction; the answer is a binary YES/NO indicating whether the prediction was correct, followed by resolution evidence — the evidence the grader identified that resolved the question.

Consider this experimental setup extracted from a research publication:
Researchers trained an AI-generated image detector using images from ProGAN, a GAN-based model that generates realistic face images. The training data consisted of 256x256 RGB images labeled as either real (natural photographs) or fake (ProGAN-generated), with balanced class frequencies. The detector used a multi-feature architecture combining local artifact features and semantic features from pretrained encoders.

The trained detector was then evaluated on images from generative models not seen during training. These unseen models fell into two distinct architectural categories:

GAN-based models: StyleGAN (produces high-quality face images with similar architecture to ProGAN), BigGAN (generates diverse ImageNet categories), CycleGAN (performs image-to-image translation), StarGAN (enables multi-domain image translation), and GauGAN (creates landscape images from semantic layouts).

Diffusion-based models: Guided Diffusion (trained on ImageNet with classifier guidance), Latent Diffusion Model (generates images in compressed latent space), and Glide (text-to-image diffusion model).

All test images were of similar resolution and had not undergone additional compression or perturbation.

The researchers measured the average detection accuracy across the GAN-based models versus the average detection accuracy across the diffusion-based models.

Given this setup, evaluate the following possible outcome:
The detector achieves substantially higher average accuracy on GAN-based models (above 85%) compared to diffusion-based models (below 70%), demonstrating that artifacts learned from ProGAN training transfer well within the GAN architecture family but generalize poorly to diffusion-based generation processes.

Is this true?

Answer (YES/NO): NO